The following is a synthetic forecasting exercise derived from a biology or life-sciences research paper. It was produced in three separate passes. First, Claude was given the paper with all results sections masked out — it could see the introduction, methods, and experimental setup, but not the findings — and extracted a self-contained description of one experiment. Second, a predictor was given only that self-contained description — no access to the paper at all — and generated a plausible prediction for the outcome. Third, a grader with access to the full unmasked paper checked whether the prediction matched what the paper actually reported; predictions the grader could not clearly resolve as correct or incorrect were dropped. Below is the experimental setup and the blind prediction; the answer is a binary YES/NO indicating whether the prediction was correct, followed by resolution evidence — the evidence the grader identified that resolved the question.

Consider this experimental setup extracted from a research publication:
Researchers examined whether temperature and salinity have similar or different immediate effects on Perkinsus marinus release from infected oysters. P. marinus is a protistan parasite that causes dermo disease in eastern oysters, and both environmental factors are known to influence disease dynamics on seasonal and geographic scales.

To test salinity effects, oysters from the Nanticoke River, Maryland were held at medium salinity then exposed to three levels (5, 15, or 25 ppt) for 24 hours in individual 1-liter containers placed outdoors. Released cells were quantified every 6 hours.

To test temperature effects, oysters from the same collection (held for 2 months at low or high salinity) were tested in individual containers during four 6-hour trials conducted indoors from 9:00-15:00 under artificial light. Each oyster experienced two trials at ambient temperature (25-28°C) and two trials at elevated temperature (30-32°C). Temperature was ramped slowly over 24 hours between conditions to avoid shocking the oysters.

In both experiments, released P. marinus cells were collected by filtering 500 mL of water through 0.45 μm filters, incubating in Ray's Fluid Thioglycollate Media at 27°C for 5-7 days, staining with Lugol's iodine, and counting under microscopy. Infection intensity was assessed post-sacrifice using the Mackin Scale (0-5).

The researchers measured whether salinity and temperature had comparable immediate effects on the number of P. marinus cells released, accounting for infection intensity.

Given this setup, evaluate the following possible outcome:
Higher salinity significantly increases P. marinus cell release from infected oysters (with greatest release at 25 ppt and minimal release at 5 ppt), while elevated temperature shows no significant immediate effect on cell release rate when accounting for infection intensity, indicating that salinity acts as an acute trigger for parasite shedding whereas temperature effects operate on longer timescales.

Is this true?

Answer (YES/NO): NO